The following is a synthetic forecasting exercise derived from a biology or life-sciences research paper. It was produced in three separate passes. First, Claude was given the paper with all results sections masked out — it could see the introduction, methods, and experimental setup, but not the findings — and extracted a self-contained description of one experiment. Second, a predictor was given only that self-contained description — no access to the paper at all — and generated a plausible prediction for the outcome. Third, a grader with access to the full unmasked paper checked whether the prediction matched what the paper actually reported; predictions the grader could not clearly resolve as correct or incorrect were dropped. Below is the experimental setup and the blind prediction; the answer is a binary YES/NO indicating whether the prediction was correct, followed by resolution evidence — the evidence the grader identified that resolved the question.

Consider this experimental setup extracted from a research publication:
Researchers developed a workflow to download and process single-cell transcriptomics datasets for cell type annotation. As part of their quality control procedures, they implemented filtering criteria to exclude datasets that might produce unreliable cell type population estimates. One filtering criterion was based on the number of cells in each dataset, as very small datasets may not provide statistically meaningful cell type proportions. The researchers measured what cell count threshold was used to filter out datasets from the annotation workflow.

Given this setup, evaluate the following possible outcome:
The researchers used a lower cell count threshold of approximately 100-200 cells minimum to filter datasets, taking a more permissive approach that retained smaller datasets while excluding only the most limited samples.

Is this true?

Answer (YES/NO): YES